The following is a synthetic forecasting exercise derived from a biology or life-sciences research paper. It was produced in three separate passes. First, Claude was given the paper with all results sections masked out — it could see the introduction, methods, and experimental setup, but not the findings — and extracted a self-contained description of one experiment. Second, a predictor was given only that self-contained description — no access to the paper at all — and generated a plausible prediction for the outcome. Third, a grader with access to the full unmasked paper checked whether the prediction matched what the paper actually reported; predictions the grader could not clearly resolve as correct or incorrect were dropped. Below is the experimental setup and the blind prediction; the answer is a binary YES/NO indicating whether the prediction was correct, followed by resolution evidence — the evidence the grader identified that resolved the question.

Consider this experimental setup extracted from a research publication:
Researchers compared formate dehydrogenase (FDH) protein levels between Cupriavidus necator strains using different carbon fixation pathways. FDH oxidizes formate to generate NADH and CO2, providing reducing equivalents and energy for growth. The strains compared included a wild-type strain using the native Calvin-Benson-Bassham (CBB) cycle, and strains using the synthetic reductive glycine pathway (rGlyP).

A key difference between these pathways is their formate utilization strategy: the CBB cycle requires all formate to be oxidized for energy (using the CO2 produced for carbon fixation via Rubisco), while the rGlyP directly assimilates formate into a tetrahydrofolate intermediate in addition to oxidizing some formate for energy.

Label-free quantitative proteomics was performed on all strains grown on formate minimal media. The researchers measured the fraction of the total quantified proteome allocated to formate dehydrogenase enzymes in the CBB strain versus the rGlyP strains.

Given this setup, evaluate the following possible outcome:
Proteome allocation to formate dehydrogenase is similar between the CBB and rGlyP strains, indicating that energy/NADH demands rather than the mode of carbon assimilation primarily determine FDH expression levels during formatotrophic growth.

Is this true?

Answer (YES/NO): NO